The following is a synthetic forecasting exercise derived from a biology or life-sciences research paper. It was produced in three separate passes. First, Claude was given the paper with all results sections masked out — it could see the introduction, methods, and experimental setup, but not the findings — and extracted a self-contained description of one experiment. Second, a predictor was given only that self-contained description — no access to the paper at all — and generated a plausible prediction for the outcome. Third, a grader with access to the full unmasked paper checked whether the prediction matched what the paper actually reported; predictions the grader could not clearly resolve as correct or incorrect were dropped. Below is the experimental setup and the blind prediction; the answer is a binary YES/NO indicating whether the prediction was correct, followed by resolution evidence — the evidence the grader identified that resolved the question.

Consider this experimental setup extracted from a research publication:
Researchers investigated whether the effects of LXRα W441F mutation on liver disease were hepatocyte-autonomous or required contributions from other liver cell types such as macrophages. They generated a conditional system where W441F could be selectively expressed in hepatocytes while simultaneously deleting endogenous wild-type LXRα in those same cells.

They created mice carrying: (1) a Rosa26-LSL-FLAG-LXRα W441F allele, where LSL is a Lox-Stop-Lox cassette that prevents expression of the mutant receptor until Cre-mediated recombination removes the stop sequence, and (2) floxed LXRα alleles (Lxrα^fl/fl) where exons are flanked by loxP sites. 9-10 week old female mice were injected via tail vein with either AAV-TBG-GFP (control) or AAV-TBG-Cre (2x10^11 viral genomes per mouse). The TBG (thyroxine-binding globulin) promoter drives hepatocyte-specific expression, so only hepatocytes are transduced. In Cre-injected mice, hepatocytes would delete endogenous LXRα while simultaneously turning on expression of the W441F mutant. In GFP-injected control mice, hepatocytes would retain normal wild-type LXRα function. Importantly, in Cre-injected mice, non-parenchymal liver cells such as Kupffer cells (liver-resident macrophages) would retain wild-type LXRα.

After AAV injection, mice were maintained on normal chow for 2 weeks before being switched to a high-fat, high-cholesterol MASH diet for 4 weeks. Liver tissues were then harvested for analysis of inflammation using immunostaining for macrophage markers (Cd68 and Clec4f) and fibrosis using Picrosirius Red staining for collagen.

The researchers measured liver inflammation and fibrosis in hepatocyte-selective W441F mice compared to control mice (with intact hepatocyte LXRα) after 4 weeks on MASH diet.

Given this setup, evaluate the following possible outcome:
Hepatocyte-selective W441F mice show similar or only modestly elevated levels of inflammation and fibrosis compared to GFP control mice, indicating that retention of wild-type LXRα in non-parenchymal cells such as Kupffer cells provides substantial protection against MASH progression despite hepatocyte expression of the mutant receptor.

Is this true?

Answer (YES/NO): NO